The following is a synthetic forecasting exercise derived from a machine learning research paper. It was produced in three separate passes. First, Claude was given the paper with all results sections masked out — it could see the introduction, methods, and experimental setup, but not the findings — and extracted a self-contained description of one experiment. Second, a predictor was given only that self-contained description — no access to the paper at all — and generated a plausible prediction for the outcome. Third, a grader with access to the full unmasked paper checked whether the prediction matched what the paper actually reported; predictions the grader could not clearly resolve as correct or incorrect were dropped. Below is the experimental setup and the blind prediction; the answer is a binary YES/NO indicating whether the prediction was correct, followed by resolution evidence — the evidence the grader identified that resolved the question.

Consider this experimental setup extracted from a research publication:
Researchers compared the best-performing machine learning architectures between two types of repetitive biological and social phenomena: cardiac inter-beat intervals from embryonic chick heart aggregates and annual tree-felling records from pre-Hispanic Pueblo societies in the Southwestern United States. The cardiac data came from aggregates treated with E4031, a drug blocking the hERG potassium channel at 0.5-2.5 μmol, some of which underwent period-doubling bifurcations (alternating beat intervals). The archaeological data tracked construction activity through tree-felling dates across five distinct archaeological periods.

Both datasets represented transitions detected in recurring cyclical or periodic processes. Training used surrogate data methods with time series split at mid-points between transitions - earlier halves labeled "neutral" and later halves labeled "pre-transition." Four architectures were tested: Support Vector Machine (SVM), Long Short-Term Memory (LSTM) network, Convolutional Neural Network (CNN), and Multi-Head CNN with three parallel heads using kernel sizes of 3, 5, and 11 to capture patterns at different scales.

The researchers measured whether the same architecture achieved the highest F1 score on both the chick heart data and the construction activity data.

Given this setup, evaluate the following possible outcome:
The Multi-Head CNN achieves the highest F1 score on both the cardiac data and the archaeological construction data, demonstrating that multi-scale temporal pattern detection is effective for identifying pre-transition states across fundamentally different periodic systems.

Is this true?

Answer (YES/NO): YES